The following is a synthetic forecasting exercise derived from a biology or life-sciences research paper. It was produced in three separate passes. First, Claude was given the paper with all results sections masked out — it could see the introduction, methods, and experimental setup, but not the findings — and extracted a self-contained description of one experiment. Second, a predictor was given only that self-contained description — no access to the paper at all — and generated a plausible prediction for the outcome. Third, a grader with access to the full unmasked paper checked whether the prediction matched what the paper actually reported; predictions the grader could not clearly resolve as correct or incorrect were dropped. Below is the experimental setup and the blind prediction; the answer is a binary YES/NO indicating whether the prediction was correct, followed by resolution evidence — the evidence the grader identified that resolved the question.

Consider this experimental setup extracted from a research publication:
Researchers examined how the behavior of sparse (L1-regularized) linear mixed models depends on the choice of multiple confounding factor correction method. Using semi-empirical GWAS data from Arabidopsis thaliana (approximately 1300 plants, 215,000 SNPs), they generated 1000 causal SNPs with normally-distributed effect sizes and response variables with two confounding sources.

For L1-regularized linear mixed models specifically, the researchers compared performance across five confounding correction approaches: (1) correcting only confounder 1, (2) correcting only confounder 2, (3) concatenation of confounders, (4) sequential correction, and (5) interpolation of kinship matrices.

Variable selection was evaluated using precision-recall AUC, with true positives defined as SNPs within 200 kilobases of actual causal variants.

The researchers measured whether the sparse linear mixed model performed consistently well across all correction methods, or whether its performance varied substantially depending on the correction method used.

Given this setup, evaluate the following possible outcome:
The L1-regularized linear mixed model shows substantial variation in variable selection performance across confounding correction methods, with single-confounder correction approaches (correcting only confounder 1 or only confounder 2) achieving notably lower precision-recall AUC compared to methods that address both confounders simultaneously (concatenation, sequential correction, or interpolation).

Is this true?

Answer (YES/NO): NO